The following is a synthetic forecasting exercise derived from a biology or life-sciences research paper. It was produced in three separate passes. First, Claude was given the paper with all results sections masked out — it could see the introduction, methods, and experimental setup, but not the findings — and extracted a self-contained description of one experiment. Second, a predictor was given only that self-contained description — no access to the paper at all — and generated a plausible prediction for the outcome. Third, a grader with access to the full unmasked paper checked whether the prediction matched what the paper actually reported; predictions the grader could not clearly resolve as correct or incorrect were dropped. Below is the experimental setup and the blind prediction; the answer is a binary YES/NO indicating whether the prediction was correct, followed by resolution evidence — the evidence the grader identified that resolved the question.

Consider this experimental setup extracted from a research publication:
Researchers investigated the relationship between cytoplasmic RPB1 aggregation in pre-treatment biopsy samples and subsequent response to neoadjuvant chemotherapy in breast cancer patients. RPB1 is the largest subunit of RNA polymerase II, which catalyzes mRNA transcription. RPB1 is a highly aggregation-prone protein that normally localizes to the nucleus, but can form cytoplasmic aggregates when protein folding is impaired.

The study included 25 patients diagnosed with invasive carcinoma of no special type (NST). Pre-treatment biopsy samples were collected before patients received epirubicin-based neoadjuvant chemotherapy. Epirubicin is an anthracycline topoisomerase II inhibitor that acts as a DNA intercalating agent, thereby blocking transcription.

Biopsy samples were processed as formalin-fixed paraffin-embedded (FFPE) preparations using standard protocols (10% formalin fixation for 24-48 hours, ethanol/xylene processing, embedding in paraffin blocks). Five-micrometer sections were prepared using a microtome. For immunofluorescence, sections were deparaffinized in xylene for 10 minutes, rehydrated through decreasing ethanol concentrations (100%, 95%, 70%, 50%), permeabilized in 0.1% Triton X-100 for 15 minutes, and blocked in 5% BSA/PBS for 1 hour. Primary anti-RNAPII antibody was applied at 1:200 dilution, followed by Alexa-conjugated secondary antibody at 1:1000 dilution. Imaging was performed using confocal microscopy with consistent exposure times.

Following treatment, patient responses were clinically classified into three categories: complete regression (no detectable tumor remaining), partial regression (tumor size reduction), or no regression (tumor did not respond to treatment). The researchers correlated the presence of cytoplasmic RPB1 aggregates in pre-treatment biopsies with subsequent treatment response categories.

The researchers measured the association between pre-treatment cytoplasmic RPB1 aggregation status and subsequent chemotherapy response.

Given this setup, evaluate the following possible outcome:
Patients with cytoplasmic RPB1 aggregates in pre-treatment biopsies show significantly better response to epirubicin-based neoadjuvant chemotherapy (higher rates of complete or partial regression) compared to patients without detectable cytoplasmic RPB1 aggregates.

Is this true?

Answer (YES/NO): NO